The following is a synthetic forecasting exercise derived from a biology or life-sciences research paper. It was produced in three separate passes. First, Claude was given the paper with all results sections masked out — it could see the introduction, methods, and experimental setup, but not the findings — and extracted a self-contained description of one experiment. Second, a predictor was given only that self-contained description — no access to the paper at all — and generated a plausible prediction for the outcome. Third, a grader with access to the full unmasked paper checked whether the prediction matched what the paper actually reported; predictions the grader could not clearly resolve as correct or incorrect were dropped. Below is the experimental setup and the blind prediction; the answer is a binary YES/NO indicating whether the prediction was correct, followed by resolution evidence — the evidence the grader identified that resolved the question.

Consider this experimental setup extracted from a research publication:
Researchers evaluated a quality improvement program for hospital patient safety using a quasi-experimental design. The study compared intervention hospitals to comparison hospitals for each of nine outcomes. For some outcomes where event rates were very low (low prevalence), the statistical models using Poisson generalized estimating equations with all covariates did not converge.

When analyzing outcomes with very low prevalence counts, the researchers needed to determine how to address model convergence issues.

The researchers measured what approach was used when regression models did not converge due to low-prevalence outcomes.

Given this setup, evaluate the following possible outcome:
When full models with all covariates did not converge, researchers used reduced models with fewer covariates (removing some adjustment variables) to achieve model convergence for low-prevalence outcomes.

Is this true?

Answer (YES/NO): YES